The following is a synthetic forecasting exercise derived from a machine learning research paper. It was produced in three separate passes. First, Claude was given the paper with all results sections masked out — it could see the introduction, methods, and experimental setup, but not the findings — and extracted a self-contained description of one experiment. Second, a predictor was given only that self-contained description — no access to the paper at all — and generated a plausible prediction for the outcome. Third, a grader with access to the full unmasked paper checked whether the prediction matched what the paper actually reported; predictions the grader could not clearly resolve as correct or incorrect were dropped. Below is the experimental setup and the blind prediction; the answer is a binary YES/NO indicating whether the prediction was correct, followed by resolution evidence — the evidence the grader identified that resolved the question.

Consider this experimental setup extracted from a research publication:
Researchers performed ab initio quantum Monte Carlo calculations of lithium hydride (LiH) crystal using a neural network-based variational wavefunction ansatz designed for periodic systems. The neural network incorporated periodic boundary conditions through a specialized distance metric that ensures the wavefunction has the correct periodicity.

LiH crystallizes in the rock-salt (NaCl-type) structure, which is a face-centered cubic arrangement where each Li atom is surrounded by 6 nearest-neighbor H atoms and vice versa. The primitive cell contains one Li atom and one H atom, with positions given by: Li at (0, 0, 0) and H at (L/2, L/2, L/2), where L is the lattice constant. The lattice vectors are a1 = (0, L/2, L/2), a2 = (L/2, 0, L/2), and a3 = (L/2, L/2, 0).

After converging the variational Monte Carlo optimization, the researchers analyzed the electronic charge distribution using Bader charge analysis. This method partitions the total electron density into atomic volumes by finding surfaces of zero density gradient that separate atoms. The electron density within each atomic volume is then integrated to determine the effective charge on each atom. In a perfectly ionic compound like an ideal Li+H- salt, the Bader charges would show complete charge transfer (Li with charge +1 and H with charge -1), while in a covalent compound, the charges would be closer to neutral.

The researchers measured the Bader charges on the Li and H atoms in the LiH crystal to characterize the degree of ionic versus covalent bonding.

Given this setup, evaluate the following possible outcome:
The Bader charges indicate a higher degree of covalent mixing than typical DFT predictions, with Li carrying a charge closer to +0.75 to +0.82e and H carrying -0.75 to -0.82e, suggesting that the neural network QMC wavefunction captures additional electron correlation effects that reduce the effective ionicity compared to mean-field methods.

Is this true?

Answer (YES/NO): NO